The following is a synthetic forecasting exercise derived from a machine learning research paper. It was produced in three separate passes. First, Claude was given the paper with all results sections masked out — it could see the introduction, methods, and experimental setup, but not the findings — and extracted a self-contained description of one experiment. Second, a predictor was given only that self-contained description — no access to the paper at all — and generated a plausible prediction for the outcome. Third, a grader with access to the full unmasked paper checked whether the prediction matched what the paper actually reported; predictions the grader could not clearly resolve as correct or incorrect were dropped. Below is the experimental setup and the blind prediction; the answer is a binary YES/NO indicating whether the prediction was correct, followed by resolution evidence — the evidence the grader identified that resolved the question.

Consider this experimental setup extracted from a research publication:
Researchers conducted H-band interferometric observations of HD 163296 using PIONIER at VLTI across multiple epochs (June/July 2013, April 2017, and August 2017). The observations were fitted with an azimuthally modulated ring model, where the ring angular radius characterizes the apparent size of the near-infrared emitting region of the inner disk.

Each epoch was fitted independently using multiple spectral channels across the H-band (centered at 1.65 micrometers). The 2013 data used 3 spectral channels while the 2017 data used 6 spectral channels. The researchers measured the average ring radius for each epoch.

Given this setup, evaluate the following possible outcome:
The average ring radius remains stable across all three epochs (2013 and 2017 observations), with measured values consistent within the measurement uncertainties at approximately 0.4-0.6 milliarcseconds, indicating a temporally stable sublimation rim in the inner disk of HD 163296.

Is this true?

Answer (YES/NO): NO